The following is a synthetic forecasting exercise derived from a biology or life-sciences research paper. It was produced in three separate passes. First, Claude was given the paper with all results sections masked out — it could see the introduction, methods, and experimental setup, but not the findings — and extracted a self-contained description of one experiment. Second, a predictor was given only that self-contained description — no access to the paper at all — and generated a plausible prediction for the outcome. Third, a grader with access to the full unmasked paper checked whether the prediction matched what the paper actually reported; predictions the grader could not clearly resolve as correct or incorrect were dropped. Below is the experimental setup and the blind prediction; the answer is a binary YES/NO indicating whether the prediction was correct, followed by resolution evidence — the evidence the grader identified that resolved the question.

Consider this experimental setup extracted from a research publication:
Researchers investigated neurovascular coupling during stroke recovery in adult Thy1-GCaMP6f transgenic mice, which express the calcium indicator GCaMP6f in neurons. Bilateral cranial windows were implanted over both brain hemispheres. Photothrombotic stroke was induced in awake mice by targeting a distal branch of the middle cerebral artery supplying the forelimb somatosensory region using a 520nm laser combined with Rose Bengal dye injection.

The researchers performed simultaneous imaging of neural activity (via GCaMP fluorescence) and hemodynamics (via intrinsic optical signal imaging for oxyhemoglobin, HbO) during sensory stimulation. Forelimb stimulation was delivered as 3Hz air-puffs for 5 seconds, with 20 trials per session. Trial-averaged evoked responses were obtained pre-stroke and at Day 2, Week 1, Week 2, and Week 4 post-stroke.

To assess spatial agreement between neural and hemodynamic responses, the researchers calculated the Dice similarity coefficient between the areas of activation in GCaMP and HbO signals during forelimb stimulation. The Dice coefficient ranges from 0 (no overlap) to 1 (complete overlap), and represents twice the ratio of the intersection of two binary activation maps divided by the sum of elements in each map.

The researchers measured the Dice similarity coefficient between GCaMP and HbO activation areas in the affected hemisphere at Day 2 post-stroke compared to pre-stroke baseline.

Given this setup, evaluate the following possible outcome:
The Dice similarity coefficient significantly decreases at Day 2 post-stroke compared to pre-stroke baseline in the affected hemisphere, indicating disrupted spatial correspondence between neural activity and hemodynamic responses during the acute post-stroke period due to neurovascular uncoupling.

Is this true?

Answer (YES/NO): YES